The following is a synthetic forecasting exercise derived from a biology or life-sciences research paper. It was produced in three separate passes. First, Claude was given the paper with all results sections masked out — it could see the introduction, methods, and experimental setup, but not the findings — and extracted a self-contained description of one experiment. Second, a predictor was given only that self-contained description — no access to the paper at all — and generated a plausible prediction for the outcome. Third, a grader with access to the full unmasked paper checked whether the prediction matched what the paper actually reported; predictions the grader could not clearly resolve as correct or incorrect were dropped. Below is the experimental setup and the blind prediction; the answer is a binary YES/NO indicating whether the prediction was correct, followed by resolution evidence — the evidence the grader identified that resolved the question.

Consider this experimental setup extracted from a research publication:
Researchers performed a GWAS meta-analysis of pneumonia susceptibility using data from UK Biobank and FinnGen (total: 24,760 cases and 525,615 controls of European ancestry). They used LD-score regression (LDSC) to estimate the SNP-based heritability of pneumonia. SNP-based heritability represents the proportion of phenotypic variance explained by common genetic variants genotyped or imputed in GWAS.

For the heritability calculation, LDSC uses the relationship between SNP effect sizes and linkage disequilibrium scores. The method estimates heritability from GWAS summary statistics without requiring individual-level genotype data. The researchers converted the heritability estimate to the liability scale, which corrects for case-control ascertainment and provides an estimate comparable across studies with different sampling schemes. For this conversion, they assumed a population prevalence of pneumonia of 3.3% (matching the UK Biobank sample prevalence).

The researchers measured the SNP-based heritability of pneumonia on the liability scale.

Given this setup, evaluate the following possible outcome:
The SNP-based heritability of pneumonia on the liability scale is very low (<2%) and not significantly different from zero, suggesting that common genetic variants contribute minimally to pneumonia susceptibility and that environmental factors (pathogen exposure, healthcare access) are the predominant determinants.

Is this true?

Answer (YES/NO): NO